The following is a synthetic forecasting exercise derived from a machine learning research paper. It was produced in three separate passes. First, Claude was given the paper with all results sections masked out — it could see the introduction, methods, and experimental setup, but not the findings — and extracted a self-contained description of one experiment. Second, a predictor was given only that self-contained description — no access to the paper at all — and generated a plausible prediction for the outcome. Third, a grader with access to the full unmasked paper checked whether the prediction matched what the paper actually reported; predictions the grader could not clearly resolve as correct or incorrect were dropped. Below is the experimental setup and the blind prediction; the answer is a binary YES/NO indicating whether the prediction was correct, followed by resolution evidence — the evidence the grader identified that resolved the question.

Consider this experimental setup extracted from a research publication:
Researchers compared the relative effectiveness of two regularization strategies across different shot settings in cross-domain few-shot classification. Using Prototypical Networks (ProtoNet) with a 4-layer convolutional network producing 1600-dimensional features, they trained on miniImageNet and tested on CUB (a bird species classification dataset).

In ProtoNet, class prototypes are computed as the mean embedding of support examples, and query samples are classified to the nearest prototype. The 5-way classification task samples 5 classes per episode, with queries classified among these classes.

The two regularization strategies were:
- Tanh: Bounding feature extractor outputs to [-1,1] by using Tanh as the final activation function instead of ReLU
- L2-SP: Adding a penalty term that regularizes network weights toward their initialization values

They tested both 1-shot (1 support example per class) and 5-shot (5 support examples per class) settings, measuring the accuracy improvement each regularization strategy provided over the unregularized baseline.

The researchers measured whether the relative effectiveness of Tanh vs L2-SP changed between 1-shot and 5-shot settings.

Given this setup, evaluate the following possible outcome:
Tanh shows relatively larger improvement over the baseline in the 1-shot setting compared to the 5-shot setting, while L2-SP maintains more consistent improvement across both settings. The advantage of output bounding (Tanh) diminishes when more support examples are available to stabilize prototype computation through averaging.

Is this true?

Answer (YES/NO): NO